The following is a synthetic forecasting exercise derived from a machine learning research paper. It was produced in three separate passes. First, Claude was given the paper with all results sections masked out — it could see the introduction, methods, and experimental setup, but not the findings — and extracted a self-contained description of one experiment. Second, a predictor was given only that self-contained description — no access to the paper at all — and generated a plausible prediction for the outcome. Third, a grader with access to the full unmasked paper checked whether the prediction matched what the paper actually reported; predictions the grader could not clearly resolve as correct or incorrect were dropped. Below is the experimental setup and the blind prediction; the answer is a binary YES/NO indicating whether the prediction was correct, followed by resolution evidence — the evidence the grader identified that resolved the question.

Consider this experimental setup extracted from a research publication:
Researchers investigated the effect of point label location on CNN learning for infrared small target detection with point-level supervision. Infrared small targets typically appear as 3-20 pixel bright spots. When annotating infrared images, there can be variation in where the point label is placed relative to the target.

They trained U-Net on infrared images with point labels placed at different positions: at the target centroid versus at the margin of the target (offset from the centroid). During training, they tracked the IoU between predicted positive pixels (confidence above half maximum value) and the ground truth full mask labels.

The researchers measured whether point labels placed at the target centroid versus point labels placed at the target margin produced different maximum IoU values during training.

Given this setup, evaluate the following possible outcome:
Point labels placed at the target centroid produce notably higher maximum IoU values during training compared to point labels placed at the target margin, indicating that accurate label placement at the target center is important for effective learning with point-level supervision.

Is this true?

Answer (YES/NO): YES